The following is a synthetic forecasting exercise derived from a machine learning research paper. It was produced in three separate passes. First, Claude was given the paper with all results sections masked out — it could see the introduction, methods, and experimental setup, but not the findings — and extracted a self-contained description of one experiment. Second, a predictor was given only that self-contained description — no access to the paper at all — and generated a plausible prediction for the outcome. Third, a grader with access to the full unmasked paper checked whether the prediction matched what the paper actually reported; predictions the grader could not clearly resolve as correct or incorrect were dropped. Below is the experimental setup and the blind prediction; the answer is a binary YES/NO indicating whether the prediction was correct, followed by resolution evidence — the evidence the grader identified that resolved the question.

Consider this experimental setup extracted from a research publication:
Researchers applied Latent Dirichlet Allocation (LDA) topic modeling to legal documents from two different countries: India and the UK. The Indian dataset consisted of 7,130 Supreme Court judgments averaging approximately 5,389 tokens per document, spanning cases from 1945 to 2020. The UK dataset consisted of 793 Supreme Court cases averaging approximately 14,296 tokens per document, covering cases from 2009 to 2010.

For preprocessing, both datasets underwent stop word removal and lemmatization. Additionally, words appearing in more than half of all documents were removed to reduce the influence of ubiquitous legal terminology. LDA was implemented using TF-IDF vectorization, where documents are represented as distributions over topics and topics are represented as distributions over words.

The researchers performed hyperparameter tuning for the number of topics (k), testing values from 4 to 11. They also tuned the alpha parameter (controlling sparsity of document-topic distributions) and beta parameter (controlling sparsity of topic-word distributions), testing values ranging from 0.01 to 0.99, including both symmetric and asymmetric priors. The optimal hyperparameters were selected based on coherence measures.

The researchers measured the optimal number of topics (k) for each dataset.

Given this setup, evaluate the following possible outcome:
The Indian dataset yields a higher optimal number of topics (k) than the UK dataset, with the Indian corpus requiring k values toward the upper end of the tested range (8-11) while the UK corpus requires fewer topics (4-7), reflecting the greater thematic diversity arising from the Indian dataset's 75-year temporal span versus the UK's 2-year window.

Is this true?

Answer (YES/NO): NO